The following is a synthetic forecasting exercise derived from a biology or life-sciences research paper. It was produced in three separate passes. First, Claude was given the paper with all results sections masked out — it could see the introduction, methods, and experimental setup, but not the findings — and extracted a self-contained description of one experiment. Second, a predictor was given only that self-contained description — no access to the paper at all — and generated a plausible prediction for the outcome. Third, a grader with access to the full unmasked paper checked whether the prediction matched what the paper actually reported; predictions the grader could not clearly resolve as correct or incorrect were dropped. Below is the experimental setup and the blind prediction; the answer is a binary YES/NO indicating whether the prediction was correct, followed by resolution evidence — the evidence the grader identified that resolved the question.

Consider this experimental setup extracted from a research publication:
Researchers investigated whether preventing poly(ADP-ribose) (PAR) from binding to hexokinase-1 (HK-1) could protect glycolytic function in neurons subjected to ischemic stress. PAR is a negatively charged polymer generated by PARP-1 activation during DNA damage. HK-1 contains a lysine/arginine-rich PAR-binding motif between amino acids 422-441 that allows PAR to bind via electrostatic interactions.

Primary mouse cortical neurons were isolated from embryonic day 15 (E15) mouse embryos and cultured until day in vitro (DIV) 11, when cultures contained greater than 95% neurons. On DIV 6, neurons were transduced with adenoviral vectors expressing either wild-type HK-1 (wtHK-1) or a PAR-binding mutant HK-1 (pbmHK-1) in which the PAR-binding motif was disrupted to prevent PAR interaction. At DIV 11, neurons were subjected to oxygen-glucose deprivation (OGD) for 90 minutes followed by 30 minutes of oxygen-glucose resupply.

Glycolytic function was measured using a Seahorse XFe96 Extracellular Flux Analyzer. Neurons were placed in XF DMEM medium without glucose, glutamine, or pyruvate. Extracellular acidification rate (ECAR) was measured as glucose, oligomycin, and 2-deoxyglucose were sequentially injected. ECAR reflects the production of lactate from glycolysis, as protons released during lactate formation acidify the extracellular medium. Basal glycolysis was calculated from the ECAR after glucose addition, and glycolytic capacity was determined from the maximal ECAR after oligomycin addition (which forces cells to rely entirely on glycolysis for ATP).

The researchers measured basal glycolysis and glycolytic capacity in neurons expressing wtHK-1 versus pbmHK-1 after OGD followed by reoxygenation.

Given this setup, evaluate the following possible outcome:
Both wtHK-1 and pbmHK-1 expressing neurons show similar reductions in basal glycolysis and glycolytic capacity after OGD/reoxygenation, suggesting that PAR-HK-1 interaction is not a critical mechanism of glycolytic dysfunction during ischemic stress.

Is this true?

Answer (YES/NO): NO